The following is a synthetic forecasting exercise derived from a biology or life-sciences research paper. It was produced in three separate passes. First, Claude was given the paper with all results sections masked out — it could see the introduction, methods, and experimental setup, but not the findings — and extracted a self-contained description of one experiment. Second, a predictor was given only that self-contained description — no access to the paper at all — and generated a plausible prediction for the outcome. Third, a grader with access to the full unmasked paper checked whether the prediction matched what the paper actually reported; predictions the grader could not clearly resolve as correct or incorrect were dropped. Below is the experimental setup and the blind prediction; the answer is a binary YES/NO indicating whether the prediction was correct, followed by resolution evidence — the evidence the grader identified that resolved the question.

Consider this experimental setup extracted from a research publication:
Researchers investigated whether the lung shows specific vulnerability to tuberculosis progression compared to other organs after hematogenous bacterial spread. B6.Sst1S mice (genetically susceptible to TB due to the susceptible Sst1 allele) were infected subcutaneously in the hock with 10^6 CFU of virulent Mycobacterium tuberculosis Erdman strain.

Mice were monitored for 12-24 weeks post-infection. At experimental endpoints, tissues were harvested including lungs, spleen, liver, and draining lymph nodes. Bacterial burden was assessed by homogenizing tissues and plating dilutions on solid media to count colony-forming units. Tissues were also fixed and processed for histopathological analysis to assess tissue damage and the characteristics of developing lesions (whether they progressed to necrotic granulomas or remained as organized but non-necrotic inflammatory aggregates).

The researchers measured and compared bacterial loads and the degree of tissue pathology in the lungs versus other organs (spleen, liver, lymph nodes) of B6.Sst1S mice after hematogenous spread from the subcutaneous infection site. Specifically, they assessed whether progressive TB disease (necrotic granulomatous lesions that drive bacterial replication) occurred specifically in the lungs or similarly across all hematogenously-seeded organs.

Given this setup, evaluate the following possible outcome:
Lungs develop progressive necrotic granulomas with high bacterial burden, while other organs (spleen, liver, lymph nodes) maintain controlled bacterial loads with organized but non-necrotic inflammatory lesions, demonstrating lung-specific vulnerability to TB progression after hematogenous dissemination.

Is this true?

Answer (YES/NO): YES